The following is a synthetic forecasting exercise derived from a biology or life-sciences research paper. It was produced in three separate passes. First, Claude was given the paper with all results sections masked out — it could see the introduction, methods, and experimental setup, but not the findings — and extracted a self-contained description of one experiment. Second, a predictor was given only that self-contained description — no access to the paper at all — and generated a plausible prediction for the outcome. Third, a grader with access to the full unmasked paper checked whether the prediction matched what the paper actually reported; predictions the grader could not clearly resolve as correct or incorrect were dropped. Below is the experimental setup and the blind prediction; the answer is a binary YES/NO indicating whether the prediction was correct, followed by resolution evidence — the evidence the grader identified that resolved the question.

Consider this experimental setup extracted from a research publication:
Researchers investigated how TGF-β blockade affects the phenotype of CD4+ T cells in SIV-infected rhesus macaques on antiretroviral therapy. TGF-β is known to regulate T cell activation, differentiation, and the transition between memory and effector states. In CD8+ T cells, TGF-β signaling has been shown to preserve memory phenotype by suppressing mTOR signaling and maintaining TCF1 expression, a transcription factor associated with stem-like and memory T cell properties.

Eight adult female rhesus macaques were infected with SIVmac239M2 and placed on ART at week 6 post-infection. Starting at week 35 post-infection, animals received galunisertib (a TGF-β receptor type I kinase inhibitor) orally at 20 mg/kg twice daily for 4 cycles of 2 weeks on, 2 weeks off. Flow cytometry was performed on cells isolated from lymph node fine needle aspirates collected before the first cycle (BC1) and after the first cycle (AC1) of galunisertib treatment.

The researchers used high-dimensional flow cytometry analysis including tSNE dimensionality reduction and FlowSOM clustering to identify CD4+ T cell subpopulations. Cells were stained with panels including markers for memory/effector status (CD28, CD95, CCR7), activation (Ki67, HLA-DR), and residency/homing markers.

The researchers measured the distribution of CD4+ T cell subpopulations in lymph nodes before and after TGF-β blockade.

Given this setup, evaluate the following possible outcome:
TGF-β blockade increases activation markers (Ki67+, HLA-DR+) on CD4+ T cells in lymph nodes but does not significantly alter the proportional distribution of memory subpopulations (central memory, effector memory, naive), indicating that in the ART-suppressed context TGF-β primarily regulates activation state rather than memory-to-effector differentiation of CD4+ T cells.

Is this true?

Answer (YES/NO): NO